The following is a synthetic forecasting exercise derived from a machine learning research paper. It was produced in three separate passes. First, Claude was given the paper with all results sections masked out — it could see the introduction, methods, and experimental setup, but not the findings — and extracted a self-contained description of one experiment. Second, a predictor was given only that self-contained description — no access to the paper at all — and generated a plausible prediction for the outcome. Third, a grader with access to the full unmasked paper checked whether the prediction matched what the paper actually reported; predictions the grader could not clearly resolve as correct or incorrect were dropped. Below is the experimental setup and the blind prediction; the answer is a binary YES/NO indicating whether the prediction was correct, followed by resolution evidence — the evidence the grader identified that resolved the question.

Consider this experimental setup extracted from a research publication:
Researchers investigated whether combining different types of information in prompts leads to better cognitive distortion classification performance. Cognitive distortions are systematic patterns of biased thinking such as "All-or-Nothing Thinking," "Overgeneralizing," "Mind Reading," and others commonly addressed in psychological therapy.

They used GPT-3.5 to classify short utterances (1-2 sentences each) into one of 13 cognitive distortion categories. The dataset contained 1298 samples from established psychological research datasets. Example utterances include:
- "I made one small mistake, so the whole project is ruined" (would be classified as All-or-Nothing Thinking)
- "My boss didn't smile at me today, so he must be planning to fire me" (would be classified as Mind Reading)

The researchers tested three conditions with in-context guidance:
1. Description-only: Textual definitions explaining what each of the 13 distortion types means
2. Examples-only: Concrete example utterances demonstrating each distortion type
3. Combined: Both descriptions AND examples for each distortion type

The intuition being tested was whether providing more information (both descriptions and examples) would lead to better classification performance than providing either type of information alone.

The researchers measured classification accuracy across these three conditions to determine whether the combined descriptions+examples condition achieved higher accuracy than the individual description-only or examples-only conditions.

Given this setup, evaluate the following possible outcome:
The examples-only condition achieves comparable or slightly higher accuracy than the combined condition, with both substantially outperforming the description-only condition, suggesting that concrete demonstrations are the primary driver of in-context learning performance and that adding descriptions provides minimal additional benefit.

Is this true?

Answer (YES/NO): NO